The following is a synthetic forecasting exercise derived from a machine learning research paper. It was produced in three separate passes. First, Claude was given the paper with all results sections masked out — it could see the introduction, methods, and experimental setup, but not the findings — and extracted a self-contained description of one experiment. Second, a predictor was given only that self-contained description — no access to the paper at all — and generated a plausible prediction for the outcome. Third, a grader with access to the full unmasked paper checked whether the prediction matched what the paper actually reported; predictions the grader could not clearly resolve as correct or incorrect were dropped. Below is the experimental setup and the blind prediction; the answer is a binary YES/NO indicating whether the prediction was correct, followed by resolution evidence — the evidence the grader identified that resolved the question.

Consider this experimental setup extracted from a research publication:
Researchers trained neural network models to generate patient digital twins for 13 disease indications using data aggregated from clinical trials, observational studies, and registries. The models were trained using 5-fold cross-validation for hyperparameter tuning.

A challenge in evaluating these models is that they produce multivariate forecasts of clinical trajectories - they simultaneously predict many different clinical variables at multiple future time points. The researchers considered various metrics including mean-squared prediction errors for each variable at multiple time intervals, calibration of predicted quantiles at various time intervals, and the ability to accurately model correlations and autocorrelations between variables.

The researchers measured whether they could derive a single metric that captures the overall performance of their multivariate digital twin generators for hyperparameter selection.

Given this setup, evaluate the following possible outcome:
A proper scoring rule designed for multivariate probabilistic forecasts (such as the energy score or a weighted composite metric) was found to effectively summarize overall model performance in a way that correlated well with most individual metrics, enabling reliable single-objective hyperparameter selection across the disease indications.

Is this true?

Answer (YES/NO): NO